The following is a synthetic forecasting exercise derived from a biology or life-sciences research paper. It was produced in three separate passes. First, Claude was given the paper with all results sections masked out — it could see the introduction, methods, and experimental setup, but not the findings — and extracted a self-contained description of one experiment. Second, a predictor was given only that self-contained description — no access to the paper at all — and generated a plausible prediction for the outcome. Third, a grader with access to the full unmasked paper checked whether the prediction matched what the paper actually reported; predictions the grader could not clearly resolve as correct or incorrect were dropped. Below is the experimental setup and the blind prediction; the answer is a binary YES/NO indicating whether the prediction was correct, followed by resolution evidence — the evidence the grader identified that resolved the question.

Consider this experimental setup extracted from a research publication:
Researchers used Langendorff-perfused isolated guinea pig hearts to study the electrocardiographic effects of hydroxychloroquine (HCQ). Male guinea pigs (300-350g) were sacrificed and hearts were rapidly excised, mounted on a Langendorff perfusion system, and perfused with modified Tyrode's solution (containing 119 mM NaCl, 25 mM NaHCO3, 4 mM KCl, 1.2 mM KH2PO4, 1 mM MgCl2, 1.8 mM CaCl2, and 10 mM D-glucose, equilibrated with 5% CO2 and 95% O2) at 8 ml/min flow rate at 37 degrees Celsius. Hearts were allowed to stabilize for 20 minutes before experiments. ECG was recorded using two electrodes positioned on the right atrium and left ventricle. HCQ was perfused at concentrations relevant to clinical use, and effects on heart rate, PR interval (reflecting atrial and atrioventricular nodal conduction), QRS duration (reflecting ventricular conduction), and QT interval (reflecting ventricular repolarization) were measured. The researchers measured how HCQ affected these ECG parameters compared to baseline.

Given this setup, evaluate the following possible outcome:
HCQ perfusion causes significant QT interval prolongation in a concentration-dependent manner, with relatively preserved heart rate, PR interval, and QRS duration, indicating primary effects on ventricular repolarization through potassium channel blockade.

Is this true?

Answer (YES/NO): NO